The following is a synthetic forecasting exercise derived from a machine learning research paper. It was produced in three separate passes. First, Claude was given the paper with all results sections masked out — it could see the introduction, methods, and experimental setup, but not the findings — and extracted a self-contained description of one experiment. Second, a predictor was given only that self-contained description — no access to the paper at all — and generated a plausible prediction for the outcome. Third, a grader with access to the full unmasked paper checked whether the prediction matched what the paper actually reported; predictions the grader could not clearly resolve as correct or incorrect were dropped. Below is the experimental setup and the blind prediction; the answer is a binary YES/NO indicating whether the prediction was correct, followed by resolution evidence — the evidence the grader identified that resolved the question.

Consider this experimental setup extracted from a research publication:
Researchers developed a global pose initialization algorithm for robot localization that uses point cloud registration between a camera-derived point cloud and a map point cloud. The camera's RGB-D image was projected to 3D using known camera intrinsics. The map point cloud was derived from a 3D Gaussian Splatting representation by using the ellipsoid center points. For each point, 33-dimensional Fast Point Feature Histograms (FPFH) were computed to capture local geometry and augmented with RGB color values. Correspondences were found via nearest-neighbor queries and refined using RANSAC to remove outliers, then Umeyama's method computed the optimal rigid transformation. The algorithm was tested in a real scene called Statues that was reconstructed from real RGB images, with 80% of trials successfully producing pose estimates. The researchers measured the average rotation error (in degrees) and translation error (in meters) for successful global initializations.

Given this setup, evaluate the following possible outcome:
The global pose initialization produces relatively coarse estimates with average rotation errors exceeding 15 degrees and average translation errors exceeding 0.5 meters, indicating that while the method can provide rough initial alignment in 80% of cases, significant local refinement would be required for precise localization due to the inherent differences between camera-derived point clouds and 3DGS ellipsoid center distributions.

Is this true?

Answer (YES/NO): NO